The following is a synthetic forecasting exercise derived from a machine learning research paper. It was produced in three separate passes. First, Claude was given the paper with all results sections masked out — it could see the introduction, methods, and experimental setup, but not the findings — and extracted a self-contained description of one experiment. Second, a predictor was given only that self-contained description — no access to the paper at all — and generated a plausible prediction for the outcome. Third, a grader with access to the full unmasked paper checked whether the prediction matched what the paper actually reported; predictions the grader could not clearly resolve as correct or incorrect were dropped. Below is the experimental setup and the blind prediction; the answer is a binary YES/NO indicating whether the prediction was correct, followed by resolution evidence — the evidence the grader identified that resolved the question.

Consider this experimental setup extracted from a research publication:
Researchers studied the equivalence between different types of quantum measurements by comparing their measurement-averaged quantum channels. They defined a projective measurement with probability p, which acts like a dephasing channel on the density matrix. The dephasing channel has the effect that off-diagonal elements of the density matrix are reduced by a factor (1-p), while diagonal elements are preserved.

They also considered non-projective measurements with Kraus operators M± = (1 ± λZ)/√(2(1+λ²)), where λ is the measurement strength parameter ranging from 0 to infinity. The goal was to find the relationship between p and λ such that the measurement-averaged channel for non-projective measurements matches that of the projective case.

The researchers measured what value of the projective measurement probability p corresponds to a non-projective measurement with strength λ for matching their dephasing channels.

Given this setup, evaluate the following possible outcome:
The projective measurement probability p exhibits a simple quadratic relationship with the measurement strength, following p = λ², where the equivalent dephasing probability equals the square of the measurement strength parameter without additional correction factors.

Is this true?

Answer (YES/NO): NO